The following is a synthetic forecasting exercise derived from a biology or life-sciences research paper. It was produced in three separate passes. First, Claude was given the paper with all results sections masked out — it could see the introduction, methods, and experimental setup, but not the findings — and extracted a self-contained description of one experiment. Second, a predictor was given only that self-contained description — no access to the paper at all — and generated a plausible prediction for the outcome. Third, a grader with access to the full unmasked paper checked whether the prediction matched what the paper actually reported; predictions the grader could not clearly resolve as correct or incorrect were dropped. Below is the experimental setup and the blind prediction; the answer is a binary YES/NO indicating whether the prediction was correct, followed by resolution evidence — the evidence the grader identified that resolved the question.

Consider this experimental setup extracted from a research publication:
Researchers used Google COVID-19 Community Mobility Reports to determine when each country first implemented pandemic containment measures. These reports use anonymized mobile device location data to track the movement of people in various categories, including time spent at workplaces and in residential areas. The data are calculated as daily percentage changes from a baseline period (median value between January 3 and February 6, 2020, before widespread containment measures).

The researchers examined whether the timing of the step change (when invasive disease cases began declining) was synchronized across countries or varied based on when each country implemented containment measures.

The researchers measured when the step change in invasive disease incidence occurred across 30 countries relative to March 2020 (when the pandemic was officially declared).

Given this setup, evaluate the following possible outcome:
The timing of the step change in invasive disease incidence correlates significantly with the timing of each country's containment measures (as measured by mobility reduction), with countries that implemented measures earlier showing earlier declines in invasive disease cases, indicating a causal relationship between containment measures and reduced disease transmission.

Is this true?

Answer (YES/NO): NO